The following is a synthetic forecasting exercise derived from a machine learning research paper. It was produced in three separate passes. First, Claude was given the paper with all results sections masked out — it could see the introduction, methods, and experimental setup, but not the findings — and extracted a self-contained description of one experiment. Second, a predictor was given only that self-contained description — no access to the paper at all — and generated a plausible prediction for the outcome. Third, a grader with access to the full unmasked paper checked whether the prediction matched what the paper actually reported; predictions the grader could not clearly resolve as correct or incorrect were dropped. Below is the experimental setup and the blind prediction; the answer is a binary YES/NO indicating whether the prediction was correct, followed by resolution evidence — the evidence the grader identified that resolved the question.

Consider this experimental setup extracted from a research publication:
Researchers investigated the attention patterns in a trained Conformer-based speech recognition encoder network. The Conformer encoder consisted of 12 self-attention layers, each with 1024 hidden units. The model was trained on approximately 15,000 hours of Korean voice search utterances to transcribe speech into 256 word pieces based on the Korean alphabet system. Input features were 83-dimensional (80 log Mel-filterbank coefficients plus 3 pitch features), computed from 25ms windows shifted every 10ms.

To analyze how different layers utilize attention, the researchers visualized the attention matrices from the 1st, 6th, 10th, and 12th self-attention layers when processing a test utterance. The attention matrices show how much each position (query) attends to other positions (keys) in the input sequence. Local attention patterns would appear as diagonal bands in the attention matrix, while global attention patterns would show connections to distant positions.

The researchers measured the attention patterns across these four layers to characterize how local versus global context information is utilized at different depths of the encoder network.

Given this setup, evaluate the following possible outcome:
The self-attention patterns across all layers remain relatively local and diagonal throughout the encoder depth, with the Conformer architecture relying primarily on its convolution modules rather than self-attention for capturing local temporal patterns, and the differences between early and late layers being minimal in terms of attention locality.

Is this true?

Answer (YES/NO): NO